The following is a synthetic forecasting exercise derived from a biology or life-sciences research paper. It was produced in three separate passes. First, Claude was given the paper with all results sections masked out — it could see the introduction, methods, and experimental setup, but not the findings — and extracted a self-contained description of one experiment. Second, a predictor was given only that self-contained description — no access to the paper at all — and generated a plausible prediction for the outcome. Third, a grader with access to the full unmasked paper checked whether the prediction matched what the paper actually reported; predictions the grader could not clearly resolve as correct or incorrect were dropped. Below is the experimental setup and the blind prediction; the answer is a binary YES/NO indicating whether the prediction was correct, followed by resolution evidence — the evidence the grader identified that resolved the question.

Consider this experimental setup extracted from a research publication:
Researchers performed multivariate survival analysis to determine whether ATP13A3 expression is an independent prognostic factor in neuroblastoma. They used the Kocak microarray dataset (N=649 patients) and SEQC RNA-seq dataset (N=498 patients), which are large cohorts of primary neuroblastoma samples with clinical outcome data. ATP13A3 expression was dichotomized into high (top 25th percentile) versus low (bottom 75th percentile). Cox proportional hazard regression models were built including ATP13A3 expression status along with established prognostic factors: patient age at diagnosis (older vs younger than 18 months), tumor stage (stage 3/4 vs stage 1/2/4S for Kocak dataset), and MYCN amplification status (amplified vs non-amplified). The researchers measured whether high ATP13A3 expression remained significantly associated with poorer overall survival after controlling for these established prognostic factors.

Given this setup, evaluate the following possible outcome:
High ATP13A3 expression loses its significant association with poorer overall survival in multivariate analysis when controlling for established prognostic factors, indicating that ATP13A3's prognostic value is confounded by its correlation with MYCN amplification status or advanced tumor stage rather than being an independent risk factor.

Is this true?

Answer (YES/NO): NO